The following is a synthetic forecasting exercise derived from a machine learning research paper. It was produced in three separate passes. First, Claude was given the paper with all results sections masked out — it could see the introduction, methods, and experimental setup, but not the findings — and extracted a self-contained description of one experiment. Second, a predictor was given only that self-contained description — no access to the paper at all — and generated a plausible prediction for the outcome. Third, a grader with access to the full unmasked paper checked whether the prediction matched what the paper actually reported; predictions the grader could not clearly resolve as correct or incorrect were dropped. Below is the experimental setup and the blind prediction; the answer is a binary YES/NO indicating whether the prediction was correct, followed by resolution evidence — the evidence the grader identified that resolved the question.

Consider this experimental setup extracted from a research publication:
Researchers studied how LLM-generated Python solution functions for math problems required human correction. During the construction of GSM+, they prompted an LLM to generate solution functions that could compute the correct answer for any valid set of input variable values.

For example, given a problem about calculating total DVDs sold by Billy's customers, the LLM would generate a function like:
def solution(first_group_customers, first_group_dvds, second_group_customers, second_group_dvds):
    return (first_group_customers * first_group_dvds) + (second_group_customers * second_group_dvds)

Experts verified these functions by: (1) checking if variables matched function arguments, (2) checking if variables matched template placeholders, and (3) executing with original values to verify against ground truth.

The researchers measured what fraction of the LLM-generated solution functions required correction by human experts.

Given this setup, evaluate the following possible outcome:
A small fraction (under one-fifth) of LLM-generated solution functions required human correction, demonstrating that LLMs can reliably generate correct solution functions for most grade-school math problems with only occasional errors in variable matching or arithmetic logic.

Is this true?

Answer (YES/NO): YES